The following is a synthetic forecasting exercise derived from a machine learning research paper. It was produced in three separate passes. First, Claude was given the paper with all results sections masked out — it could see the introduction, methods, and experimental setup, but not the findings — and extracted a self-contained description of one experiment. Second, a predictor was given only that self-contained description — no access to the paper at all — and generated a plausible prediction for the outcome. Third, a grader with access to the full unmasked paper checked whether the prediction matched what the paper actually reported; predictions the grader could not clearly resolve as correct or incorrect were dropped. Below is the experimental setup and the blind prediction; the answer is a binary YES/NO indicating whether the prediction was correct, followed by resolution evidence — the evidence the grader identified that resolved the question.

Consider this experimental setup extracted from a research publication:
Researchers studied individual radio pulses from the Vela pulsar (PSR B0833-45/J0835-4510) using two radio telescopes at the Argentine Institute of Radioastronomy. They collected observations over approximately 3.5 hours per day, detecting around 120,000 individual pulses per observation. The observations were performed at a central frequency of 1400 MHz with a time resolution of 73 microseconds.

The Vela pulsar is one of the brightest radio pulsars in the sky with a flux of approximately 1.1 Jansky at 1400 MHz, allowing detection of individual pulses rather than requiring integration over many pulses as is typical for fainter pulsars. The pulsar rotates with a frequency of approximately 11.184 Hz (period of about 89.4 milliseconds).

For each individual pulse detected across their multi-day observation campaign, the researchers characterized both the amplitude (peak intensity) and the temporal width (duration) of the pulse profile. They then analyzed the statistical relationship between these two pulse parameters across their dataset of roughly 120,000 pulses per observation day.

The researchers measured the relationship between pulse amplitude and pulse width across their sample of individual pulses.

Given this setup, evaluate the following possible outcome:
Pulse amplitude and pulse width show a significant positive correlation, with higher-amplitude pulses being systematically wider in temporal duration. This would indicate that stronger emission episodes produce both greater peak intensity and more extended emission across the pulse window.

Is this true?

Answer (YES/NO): NO